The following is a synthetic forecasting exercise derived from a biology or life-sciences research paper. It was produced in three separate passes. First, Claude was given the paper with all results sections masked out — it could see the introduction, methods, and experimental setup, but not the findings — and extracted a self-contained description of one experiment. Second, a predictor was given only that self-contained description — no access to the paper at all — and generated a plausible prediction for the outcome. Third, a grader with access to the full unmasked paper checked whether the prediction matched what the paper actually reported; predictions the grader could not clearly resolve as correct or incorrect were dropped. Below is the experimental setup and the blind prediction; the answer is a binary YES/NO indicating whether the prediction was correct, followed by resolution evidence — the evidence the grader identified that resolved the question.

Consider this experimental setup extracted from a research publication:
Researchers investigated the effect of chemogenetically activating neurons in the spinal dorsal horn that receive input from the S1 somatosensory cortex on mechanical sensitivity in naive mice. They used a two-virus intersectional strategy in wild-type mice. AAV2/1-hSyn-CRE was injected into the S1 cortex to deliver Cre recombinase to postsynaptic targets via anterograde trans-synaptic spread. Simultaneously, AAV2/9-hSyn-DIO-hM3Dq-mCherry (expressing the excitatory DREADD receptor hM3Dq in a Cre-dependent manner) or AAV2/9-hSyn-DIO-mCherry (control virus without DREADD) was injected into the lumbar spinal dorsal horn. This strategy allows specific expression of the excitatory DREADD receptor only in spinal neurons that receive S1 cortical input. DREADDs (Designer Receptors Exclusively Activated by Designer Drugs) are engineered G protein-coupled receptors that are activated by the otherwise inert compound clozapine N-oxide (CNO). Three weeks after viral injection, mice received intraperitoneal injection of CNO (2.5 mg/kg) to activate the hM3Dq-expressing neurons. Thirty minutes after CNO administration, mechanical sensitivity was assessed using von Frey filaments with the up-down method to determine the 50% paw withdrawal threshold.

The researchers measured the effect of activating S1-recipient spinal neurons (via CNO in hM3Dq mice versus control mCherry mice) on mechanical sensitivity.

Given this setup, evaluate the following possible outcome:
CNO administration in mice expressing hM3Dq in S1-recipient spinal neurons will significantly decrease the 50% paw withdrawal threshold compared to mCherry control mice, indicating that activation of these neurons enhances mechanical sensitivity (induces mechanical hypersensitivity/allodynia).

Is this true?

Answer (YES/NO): YES